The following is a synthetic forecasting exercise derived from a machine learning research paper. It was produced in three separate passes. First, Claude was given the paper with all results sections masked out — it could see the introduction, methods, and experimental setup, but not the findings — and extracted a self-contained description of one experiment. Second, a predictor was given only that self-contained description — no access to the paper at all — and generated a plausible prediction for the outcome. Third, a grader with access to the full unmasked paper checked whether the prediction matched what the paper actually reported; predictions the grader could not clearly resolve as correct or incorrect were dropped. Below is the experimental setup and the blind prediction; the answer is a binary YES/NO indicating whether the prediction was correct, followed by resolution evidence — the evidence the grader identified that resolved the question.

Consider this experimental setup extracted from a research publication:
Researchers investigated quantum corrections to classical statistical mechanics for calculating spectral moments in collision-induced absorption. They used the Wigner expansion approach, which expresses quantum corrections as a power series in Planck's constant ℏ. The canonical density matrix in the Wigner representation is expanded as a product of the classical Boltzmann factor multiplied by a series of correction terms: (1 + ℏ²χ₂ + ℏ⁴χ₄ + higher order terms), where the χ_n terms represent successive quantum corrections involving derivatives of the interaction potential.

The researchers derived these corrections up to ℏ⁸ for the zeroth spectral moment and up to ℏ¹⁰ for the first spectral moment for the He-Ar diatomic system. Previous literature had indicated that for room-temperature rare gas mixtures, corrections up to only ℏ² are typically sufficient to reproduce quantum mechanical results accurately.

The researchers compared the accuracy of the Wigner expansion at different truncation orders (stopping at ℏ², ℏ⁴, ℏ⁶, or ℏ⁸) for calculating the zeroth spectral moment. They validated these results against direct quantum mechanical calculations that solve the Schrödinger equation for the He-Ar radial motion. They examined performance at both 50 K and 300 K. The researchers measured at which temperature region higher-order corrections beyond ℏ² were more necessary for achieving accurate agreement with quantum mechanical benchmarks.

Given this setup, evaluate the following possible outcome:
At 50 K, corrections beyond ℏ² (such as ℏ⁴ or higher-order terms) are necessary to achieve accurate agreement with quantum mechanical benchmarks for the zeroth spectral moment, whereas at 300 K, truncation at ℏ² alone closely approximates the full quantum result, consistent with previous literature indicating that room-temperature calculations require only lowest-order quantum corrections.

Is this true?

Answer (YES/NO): YES